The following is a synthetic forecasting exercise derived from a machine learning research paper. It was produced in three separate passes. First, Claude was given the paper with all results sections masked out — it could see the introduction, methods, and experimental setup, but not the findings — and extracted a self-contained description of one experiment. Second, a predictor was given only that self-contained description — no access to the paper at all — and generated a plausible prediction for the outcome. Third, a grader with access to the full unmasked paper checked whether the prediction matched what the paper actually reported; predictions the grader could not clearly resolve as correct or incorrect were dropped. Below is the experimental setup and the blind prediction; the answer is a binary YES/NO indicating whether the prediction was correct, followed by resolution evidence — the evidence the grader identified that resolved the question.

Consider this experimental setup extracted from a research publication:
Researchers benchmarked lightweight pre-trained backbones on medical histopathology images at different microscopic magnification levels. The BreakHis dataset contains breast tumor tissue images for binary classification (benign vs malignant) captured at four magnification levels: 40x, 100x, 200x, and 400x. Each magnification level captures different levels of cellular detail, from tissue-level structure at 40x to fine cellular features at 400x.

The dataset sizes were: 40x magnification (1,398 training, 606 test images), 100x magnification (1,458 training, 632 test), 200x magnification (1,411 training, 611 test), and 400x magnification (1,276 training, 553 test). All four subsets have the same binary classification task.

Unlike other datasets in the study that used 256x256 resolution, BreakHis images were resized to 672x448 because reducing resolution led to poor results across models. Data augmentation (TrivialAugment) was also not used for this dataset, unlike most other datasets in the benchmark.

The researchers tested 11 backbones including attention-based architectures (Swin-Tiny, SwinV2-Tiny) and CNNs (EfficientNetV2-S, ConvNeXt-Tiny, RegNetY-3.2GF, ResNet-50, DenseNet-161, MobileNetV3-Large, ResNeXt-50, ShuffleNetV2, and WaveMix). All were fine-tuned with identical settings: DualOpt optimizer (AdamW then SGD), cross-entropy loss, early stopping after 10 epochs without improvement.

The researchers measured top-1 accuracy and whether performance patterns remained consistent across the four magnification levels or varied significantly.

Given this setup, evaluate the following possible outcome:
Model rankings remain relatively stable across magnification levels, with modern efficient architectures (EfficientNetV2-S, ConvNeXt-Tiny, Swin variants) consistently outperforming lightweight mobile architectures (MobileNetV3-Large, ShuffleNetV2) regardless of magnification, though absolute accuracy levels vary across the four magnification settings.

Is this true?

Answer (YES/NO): NO